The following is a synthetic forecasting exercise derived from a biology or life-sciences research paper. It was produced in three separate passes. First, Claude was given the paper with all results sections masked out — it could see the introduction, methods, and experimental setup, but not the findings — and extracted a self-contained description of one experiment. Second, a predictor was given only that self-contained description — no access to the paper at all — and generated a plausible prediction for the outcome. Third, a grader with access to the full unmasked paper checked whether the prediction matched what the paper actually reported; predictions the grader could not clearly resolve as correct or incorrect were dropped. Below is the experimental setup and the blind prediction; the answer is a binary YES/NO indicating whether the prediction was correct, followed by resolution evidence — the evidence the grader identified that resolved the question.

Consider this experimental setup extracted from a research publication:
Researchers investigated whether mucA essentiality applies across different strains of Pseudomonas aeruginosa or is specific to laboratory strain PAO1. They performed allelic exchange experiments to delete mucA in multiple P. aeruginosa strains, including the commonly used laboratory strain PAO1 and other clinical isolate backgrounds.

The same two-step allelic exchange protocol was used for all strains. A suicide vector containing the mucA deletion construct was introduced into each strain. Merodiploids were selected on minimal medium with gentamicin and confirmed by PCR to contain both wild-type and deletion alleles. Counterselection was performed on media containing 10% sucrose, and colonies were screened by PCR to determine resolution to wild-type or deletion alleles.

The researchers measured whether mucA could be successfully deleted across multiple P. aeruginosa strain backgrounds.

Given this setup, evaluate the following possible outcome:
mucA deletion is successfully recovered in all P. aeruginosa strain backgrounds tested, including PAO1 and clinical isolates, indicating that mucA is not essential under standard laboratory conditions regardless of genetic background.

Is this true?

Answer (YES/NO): NO